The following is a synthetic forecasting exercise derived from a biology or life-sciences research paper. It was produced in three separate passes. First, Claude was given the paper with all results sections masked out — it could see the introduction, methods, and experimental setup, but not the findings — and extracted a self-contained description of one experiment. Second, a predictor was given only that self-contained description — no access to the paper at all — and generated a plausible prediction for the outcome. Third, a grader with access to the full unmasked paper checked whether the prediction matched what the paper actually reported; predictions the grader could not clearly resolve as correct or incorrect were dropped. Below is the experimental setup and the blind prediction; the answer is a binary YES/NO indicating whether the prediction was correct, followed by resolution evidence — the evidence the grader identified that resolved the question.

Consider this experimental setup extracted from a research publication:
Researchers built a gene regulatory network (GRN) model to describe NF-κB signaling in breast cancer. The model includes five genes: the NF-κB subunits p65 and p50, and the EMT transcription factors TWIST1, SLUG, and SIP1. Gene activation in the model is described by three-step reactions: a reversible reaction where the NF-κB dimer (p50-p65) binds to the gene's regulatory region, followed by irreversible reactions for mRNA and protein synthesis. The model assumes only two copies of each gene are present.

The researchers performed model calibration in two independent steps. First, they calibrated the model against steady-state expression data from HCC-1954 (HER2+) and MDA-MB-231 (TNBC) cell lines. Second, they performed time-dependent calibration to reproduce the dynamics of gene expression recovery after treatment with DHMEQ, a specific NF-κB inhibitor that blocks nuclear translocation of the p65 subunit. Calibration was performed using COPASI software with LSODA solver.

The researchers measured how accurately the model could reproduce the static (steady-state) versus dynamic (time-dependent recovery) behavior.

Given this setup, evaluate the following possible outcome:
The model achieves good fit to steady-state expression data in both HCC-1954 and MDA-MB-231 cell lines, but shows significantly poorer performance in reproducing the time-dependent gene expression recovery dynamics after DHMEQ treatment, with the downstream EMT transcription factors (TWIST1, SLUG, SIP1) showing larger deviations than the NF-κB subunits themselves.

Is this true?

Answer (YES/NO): NO